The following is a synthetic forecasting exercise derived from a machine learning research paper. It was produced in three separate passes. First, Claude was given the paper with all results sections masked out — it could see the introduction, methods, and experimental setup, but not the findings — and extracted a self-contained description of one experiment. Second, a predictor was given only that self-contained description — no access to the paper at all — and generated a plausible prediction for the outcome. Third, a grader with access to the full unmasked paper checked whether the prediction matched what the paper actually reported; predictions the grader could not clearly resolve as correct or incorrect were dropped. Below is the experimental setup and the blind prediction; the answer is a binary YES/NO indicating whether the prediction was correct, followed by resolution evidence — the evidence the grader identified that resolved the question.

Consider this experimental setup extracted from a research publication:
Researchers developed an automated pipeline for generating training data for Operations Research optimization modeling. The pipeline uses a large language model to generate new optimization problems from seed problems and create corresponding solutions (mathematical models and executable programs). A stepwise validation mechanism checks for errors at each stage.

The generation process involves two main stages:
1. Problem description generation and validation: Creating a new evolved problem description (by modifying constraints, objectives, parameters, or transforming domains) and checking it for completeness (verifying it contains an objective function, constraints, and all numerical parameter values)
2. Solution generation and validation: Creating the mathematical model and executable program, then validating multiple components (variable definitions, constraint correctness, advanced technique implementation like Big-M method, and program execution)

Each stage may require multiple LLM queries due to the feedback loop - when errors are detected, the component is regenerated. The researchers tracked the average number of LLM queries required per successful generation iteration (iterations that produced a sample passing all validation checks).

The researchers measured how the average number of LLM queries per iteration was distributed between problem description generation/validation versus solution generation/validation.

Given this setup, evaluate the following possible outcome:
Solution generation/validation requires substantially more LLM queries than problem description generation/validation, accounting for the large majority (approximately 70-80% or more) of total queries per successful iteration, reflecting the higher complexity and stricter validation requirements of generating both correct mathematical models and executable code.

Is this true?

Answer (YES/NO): NO